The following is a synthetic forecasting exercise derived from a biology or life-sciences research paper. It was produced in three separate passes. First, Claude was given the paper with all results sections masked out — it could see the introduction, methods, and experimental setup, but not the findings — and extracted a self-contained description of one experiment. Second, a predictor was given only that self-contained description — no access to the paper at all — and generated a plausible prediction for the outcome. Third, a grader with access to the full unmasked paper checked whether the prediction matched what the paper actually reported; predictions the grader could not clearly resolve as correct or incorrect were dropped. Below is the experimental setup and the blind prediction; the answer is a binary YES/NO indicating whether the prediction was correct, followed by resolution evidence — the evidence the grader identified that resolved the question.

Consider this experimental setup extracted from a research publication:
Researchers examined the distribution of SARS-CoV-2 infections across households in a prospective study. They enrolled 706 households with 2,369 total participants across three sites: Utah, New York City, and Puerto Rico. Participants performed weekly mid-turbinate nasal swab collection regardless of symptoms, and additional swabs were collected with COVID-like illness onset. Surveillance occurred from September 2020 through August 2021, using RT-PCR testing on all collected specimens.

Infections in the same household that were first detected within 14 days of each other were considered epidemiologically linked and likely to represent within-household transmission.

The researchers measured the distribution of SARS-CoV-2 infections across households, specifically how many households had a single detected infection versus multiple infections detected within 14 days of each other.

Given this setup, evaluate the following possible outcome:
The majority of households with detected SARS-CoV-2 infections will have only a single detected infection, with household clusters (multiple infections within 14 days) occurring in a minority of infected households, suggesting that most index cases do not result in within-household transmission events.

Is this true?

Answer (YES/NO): NO